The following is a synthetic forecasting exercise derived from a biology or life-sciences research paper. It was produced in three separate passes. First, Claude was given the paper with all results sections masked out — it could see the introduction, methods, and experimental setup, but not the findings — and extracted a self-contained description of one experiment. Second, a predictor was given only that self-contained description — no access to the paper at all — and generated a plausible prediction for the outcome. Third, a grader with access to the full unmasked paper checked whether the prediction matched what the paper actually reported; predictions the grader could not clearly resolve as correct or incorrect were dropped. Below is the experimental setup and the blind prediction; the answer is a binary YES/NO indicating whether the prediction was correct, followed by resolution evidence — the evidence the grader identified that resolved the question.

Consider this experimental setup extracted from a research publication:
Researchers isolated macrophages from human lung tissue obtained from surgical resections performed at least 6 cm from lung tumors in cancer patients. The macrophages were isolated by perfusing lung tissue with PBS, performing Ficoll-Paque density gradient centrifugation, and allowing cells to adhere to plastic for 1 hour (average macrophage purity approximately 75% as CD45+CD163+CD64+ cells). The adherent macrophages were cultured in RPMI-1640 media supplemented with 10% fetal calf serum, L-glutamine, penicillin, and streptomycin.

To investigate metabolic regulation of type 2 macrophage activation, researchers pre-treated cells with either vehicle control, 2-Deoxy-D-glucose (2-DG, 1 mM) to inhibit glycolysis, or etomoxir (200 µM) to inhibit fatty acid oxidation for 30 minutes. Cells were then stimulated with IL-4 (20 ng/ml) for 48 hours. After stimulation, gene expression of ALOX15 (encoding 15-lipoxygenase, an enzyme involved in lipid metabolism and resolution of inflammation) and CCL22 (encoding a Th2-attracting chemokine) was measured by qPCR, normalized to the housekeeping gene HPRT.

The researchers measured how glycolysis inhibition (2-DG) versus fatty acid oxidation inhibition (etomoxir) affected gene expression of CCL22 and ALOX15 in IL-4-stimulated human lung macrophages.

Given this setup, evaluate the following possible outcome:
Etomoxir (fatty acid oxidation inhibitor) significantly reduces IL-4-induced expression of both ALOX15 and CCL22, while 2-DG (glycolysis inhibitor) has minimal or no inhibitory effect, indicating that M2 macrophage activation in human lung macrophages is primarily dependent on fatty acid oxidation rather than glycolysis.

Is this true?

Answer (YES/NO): NO